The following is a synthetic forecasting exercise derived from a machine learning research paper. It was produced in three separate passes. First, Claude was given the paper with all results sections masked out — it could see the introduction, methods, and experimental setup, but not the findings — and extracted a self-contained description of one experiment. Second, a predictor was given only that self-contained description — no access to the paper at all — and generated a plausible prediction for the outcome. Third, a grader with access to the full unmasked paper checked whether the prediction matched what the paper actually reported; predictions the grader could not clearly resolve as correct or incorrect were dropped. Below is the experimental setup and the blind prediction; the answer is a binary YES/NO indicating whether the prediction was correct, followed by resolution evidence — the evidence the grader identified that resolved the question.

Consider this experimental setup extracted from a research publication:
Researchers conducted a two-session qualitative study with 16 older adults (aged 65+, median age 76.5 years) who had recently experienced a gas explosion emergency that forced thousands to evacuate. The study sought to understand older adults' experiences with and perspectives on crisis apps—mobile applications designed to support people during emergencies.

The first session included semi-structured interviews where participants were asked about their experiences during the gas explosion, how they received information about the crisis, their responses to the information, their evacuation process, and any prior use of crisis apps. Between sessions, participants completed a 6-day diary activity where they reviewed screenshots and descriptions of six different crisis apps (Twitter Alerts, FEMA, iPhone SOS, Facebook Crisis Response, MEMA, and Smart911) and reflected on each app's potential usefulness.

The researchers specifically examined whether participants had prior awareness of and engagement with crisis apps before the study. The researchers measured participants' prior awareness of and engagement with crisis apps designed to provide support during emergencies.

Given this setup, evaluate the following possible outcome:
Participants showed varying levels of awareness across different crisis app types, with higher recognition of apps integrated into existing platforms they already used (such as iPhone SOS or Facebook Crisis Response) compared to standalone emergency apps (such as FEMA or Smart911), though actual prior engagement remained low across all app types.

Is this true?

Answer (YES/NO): NO